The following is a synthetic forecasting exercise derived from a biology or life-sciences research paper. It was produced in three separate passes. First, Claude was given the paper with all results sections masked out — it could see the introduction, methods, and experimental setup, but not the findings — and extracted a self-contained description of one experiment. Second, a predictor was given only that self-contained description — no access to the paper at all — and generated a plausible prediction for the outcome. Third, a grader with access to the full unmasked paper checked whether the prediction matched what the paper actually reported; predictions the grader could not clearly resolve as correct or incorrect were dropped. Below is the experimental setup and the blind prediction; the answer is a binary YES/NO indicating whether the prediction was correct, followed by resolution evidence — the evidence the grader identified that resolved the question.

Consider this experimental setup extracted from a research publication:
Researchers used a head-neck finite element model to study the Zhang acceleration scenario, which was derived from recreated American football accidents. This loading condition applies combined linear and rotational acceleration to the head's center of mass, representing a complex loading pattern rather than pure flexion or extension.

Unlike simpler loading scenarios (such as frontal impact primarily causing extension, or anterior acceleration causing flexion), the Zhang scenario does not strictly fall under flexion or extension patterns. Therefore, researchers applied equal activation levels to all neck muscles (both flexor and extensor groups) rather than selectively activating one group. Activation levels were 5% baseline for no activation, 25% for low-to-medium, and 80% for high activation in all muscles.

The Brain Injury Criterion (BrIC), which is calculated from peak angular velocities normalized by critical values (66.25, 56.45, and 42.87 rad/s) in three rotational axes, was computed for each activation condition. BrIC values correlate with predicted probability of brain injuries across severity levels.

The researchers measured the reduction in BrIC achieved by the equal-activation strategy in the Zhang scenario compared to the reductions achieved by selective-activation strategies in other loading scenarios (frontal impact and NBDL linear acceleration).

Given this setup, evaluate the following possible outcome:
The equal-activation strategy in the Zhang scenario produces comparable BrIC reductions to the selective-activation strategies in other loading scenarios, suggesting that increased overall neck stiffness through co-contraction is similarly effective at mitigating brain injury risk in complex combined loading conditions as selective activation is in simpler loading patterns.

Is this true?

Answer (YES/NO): NO